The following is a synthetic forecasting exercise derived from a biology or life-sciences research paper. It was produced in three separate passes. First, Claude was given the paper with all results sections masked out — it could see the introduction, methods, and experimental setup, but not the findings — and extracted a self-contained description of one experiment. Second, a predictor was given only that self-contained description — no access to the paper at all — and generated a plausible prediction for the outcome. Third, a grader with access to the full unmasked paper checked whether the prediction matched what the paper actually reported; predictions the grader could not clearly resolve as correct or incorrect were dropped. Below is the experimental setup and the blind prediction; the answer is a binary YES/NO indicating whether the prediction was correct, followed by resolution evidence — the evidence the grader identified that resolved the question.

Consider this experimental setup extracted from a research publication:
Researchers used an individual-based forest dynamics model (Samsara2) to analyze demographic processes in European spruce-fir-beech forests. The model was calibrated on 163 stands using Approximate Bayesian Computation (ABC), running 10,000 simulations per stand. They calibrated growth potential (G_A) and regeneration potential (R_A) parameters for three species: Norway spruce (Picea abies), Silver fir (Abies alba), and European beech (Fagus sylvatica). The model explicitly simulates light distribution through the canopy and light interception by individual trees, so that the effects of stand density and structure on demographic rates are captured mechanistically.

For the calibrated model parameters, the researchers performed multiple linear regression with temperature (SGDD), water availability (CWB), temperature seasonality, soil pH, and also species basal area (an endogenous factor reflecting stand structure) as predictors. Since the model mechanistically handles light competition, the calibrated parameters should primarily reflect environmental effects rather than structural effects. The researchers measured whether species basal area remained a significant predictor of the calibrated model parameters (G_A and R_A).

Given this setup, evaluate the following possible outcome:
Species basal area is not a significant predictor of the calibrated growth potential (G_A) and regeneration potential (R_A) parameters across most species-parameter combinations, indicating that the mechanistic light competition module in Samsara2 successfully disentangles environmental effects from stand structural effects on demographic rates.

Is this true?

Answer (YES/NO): YES